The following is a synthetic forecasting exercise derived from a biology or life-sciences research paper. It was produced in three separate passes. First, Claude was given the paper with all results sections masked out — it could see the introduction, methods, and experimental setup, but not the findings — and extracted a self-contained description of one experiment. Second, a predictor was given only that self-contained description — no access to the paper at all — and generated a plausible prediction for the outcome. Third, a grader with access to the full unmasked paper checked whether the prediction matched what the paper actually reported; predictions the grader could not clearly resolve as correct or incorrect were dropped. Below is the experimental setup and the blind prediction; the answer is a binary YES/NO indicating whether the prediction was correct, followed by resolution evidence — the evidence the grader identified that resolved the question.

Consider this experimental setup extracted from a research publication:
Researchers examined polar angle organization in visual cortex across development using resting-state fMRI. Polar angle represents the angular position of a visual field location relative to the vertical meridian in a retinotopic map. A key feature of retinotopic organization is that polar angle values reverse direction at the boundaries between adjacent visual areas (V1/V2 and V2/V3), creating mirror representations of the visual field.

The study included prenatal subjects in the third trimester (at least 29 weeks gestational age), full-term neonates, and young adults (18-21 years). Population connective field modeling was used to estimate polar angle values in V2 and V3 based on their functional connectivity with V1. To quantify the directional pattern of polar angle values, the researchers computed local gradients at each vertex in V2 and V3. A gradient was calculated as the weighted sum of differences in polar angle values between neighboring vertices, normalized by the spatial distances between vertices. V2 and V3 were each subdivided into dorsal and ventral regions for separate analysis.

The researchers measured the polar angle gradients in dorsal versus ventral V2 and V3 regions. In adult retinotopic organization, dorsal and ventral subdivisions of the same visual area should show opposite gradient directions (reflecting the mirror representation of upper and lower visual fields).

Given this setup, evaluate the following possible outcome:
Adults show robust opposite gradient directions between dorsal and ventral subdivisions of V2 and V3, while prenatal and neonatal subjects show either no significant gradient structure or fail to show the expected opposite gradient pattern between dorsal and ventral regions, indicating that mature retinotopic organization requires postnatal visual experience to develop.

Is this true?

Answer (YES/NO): NO